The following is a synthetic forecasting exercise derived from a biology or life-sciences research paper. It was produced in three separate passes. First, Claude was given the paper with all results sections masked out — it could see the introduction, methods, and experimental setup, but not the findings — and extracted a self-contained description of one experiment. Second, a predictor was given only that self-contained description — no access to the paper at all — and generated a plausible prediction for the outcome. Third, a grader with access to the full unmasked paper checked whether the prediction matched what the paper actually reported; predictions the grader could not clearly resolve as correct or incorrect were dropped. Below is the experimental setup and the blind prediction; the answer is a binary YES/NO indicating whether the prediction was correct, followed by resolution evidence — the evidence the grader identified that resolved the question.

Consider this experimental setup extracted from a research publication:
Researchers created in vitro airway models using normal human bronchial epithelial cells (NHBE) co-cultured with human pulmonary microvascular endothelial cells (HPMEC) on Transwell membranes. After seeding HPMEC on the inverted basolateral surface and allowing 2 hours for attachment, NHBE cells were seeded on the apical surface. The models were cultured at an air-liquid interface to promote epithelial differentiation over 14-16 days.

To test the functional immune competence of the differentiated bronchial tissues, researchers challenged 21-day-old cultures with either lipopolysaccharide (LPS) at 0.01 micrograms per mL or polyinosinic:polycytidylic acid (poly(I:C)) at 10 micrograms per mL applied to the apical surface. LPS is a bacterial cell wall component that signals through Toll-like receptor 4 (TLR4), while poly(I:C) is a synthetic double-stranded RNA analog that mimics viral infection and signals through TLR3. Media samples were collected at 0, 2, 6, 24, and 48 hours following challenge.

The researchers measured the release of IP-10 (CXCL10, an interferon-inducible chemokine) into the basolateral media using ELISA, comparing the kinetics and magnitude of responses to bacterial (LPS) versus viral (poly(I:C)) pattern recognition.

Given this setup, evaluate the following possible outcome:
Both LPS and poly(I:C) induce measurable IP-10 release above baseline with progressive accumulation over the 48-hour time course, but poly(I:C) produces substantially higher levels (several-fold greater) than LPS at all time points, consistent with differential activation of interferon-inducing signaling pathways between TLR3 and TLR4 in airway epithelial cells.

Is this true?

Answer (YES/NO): NO